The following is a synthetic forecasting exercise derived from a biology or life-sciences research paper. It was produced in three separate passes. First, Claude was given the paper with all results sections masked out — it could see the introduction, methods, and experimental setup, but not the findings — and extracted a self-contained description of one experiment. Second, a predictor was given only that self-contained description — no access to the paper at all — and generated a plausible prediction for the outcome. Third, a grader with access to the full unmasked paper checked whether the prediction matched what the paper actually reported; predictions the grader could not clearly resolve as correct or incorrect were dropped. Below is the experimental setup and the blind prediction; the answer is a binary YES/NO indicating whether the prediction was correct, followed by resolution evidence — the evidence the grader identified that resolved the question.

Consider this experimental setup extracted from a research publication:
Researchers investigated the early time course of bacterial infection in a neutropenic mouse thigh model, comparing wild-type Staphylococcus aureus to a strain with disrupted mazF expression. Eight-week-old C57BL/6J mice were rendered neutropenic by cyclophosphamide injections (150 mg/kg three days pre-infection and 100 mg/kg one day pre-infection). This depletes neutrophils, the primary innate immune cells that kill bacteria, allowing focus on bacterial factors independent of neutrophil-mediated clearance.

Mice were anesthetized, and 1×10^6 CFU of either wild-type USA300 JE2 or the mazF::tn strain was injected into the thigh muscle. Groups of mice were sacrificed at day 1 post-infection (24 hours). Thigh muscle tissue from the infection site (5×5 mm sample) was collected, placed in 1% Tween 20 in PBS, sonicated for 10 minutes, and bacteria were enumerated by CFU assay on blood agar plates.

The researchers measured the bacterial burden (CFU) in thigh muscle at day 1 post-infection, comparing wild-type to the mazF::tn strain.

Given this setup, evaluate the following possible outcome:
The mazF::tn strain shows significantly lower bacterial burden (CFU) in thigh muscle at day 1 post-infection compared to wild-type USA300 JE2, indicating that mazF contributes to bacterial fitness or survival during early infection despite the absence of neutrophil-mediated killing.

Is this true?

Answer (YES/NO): NO